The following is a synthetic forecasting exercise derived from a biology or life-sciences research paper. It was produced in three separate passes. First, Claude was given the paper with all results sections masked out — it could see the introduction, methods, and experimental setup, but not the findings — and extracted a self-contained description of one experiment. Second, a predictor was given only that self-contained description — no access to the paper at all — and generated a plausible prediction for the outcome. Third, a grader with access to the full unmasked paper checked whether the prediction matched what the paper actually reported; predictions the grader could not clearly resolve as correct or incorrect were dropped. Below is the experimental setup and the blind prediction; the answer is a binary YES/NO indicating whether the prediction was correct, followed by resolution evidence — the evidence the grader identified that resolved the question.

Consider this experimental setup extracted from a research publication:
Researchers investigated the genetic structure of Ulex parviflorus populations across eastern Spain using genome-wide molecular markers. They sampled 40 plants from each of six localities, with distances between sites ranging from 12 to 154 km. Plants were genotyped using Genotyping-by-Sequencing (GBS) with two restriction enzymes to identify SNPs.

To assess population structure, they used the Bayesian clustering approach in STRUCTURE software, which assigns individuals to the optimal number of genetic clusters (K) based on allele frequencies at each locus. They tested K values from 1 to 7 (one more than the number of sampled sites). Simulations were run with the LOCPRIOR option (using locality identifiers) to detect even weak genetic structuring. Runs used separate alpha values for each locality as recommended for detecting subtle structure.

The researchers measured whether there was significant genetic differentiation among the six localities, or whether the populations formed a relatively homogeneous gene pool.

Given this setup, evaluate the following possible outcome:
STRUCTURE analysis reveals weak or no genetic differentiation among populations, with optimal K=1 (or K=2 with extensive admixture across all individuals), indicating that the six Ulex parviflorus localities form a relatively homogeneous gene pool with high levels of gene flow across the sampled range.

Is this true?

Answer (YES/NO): YES